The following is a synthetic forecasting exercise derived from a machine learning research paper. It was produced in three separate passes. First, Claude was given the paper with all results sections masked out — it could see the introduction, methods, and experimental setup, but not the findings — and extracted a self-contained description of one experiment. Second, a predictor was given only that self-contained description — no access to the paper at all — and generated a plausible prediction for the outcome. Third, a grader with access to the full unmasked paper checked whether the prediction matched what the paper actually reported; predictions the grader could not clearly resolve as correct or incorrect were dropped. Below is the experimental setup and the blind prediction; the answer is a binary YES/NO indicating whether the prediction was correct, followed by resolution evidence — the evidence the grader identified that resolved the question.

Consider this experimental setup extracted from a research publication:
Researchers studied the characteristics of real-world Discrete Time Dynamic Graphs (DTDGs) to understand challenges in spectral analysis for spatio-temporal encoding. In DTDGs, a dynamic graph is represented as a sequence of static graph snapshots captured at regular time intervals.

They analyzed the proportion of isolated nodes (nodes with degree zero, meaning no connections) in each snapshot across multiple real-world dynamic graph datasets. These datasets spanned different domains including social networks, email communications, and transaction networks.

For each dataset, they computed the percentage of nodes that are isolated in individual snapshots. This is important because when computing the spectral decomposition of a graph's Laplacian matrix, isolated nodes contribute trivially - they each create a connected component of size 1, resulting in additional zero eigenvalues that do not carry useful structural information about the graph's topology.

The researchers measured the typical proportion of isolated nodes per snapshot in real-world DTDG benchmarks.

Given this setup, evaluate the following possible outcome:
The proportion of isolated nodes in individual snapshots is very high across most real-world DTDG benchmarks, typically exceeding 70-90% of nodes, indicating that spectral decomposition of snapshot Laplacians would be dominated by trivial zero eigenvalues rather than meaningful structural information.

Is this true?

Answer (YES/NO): NO